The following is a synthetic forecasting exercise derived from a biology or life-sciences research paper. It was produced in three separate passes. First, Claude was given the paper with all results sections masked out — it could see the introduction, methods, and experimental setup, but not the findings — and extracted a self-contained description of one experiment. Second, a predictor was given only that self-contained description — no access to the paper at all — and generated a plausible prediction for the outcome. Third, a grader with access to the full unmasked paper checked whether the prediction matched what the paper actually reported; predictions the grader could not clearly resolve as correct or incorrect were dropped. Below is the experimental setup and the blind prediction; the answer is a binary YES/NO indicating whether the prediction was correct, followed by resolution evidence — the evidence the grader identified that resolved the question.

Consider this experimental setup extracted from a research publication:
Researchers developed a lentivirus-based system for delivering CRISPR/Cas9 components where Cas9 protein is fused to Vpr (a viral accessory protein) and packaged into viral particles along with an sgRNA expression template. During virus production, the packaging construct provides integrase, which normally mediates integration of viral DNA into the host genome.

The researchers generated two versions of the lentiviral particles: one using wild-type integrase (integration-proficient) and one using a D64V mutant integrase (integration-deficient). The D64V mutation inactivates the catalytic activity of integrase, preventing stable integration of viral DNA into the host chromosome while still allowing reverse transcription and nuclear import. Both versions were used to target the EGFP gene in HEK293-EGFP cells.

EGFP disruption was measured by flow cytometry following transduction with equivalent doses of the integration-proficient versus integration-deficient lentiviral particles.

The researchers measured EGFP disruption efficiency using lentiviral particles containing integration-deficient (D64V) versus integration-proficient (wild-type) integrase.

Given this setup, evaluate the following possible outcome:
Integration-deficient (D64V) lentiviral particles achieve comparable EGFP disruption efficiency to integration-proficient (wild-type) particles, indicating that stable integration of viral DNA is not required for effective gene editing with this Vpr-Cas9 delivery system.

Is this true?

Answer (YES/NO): YES